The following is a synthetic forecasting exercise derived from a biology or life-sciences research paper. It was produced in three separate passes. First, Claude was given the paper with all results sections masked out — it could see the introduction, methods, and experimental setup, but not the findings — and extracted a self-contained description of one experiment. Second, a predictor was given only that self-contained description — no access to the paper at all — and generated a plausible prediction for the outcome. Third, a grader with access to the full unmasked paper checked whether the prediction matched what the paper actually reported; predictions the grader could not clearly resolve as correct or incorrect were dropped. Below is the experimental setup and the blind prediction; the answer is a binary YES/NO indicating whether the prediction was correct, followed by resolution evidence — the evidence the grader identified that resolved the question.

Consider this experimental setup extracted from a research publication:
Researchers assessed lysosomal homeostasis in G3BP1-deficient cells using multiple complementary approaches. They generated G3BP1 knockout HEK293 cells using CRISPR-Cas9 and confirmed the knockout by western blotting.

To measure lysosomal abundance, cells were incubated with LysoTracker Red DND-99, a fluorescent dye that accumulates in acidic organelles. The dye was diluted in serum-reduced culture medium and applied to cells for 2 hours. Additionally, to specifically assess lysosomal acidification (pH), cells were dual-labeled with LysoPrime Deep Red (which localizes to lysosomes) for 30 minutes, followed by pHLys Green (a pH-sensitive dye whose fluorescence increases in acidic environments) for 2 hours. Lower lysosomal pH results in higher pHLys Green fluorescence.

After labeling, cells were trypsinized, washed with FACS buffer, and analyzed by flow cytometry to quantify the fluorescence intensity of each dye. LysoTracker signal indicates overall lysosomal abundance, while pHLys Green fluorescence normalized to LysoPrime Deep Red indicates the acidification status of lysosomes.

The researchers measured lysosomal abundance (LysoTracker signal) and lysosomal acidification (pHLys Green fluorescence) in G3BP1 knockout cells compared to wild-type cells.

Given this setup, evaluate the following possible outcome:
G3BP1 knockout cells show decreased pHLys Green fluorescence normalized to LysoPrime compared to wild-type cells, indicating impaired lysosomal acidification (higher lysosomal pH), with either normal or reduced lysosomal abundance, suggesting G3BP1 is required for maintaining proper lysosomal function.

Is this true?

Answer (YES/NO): YES